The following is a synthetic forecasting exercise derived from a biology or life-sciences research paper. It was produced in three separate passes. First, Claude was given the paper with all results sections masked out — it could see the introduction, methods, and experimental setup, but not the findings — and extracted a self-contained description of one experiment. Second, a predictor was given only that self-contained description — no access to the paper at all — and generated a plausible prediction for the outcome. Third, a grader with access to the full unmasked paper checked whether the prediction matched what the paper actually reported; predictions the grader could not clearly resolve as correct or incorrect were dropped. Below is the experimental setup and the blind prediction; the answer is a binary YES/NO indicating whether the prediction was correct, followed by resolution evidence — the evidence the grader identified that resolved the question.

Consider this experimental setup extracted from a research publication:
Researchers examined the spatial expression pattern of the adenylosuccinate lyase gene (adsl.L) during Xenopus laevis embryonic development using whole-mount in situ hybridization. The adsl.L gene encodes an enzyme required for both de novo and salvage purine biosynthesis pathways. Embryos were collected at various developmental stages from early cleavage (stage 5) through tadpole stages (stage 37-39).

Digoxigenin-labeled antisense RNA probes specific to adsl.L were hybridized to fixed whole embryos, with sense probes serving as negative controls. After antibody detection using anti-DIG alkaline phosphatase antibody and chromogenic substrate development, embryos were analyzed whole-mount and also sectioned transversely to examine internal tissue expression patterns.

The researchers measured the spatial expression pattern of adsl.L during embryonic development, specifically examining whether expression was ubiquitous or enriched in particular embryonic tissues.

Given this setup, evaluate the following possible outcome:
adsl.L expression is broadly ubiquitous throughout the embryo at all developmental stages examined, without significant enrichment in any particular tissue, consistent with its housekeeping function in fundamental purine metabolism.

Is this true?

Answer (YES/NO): NO